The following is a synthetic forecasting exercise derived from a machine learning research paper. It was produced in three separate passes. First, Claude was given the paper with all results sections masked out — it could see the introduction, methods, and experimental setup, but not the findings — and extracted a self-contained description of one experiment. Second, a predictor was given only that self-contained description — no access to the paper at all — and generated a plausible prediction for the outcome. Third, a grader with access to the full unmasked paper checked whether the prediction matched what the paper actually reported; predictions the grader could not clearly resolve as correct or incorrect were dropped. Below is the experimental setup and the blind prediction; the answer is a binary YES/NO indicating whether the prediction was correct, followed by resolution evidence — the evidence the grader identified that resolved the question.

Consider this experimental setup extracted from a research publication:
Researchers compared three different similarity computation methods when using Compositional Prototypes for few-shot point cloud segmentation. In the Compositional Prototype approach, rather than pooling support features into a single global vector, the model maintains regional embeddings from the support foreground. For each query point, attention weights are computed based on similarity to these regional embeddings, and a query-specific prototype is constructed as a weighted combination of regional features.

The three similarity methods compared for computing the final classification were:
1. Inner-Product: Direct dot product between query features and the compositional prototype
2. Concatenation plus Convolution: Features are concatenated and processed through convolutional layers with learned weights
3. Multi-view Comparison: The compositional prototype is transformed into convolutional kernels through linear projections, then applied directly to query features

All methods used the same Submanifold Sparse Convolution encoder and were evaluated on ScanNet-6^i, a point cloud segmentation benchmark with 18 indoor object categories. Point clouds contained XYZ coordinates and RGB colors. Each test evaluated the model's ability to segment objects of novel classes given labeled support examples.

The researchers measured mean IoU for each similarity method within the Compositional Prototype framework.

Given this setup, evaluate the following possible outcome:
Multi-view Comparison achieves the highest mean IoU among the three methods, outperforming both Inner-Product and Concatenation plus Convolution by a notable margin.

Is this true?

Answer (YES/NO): NO